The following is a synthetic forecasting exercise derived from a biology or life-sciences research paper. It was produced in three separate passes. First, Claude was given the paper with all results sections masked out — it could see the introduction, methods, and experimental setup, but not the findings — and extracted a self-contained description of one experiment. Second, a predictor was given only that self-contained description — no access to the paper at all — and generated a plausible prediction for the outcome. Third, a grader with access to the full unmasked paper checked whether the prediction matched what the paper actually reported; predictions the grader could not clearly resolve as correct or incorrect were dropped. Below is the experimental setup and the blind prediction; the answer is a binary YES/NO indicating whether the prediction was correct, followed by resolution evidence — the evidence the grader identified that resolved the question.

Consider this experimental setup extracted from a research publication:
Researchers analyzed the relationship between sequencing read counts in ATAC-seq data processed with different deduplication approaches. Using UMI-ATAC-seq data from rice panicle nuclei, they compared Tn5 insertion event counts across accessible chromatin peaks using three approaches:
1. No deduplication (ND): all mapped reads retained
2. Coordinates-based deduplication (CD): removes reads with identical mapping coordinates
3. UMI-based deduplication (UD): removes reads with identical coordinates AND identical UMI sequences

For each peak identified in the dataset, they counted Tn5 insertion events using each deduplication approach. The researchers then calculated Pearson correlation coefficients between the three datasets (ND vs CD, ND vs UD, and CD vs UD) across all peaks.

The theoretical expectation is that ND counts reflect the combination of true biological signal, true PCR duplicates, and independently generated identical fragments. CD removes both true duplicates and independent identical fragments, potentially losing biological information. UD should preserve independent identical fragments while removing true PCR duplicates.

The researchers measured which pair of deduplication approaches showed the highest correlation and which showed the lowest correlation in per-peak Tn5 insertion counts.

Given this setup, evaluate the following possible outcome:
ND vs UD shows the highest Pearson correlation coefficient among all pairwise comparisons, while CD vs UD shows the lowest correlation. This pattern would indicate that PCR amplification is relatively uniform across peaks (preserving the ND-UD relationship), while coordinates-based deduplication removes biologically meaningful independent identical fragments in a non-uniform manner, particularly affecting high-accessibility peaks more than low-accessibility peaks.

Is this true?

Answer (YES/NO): YES